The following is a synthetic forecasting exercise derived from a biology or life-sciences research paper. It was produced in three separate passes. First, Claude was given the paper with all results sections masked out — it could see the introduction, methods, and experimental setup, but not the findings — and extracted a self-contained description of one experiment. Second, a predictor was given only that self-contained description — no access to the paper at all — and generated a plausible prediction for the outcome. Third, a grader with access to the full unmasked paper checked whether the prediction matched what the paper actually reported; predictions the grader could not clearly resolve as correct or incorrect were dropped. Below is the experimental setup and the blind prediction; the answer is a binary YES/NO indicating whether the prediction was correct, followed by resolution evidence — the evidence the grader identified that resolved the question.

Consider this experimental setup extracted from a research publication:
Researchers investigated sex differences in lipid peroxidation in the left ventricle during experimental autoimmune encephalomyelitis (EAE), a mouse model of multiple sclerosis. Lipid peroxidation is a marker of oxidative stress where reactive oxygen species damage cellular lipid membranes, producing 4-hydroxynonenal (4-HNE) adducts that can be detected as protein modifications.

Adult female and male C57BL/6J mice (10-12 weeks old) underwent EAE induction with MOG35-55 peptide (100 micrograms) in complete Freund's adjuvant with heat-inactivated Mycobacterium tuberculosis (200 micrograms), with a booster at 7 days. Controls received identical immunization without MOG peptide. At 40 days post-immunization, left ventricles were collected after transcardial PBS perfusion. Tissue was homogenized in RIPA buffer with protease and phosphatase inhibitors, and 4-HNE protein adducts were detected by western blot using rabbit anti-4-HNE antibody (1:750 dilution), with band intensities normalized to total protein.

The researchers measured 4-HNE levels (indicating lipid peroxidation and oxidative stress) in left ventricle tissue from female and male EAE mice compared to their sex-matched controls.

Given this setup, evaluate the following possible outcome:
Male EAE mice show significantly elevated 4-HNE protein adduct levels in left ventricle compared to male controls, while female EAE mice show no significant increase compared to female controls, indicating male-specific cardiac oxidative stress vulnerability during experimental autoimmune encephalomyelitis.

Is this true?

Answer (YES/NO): NO